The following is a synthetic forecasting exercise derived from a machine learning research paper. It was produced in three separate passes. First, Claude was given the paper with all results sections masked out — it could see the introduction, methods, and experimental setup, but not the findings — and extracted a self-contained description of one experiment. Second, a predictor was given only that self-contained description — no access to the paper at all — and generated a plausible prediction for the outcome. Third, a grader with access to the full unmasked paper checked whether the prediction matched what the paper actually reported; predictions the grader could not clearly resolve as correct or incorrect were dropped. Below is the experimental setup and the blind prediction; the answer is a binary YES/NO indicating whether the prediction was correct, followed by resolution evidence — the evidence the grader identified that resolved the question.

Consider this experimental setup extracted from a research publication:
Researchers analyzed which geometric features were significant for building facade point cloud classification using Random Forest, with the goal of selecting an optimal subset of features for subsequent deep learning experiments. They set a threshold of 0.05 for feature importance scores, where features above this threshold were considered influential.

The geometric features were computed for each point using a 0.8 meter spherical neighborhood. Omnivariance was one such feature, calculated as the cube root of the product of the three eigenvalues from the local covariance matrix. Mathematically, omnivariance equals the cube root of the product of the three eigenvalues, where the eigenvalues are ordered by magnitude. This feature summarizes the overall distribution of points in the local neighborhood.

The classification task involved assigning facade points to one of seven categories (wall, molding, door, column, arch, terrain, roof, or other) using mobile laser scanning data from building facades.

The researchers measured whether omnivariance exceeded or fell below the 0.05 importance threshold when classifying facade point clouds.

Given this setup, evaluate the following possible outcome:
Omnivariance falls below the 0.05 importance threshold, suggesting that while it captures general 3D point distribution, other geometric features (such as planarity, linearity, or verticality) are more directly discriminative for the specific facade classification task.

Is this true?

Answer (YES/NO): YES